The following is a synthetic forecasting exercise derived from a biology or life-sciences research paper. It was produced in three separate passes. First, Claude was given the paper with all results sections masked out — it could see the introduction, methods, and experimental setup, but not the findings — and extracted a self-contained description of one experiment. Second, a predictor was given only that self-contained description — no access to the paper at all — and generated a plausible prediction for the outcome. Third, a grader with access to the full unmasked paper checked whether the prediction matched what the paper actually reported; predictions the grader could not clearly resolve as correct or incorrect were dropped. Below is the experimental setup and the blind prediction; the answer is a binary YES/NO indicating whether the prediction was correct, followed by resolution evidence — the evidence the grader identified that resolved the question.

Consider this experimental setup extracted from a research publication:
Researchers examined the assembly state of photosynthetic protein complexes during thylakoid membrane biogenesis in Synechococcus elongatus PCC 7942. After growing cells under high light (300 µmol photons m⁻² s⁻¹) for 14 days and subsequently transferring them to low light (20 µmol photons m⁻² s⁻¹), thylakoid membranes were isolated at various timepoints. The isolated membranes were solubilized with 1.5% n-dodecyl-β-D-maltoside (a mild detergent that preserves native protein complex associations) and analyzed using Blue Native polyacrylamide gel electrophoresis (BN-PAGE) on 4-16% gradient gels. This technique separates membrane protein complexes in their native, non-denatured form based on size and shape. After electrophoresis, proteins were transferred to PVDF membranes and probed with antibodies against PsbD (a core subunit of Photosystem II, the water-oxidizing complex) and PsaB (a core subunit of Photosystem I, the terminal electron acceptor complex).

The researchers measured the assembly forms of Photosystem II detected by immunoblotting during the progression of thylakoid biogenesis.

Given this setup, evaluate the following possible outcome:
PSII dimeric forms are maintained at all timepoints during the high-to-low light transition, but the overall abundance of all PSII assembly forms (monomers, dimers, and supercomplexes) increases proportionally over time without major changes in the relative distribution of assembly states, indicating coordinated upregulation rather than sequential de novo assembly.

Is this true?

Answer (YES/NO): NO